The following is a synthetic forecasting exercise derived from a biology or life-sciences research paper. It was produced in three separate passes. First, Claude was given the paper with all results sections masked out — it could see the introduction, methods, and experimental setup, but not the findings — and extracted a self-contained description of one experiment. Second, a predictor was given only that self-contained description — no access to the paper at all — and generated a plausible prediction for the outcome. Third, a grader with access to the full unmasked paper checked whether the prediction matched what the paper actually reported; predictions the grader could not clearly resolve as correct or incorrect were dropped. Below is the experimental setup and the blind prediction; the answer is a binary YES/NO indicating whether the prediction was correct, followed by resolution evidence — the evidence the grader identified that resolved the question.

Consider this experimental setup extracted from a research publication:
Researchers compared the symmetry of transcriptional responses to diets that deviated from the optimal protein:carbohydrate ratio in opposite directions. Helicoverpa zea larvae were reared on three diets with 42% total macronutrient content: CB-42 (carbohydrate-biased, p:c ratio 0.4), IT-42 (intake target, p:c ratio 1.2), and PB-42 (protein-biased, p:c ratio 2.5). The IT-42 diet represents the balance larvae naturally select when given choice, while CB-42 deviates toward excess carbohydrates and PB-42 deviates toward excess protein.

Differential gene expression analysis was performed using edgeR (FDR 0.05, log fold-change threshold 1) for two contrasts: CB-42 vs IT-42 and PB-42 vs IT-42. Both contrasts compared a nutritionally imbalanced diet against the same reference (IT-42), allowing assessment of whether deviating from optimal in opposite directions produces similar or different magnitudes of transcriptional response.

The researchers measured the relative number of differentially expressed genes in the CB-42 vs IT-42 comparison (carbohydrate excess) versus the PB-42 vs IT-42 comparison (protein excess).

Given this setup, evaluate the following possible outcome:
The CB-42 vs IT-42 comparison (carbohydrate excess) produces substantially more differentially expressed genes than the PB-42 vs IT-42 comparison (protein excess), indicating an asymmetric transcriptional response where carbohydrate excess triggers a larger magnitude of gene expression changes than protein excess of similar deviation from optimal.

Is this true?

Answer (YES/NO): YES